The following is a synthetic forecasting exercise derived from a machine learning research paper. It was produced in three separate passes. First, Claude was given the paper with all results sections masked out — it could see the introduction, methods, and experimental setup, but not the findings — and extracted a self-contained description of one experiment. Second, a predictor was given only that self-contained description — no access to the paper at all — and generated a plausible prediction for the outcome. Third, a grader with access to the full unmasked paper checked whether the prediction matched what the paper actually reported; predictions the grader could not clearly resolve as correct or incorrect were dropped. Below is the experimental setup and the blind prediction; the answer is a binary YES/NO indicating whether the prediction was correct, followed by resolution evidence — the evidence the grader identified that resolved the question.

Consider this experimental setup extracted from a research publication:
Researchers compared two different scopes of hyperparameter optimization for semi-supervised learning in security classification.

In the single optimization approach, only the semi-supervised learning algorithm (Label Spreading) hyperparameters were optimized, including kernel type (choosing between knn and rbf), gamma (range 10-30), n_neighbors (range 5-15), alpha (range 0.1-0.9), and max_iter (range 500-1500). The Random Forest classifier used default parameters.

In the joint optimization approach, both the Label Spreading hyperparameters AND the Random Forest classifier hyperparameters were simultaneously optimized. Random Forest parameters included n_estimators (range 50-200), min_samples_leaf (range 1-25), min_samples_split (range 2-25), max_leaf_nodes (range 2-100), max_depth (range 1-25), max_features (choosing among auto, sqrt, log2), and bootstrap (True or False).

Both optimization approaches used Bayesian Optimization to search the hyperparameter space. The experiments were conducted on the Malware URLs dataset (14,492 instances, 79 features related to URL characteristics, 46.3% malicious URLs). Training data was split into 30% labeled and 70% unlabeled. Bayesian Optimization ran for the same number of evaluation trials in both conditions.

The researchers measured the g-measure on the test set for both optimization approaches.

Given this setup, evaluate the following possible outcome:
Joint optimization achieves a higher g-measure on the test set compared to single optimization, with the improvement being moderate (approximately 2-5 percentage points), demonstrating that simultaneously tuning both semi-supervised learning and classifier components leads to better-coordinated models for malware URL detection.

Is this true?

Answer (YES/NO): NO